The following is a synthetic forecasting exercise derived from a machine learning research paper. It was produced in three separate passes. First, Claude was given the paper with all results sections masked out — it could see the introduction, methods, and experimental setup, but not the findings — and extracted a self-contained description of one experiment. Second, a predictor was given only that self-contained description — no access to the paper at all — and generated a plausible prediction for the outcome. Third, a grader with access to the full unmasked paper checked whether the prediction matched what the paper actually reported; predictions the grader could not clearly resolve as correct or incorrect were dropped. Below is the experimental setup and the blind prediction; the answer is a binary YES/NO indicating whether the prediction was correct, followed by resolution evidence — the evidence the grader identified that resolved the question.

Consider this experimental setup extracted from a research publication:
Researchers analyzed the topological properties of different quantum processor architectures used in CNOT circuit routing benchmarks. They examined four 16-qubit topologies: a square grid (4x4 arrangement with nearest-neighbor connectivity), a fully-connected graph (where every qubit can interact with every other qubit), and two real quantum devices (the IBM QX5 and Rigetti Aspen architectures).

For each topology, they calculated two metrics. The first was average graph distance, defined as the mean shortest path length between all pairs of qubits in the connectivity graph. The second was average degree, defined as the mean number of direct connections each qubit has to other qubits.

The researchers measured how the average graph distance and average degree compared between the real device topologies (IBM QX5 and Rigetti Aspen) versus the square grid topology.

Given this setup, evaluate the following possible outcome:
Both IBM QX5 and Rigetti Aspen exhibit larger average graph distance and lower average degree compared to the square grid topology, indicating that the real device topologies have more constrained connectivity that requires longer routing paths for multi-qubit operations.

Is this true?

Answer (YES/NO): YES